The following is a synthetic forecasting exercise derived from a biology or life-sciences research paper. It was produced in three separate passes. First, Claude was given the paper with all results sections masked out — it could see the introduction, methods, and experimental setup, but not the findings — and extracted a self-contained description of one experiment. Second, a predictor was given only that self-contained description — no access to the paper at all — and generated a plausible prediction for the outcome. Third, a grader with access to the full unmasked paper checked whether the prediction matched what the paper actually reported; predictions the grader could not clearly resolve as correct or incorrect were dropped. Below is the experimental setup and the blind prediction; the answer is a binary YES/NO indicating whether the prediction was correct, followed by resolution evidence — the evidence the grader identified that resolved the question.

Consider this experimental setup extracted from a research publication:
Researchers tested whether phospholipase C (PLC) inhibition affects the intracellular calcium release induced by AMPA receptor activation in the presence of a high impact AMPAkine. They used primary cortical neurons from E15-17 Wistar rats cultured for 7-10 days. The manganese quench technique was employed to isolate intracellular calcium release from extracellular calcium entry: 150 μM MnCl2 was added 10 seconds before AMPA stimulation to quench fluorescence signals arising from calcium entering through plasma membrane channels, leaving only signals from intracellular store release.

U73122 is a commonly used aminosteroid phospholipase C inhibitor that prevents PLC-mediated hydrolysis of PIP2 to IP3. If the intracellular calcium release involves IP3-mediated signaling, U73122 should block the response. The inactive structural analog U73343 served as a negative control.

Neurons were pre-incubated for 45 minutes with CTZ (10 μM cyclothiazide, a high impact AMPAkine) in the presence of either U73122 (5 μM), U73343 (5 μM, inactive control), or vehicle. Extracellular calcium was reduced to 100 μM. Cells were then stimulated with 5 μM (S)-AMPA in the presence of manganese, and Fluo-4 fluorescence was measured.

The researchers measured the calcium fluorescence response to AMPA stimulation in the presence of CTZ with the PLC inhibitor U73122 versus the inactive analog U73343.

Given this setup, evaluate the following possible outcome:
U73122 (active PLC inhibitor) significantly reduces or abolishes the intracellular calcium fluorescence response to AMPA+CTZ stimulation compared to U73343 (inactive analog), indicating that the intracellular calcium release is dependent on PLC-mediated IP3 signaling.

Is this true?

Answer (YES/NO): YES